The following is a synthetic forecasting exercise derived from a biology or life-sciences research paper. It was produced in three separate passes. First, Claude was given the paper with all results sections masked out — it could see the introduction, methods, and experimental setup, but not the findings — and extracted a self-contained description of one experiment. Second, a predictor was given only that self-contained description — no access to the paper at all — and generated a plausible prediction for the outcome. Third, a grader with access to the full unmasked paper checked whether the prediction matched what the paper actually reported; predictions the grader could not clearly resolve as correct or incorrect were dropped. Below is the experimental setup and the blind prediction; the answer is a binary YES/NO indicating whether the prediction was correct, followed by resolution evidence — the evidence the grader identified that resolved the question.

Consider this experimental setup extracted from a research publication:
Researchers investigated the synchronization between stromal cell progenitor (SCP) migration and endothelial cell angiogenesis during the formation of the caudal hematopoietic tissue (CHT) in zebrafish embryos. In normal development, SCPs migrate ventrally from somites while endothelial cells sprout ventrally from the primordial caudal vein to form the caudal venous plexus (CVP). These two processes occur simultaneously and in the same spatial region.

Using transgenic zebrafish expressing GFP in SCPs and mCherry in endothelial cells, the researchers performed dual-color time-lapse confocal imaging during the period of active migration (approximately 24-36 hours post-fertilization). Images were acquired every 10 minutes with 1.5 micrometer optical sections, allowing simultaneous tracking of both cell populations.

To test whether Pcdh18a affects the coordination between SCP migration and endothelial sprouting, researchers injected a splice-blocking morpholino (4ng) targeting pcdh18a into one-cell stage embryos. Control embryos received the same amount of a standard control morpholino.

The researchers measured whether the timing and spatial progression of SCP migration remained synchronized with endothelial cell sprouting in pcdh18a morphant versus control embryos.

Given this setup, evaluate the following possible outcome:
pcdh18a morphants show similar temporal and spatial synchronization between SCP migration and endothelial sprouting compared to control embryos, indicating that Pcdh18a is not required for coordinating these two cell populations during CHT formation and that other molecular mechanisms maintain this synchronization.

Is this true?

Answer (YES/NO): NO